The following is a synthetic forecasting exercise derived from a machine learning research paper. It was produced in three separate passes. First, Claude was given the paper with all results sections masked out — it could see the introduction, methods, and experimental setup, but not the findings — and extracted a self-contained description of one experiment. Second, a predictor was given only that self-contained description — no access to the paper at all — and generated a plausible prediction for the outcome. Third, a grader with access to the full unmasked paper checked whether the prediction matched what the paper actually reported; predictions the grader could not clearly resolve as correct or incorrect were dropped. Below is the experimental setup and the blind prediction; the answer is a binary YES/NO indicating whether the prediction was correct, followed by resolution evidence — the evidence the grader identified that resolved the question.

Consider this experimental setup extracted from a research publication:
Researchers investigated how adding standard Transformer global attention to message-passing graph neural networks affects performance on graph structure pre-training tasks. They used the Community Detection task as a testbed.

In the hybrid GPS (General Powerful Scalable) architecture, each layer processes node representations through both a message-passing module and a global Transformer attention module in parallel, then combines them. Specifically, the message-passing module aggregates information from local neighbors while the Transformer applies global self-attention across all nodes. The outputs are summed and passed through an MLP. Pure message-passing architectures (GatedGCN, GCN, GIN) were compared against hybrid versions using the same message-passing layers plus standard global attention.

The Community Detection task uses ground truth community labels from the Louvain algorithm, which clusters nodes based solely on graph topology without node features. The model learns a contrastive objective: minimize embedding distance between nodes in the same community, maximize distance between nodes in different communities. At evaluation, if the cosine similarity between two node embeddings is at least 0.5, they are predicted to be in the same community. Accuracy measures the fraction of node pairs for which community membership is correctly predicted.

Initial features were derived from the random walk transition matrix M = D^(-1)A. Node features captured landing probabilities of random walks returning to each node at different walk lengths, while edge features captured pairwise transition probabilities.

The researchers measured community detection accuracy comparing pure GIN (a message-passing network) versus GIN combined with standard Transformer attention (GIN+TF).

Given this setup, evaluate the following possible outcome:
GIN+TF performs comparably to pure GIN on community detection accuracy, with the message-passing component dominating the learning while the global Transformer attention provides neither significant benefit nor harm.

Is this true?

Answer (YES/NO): NO